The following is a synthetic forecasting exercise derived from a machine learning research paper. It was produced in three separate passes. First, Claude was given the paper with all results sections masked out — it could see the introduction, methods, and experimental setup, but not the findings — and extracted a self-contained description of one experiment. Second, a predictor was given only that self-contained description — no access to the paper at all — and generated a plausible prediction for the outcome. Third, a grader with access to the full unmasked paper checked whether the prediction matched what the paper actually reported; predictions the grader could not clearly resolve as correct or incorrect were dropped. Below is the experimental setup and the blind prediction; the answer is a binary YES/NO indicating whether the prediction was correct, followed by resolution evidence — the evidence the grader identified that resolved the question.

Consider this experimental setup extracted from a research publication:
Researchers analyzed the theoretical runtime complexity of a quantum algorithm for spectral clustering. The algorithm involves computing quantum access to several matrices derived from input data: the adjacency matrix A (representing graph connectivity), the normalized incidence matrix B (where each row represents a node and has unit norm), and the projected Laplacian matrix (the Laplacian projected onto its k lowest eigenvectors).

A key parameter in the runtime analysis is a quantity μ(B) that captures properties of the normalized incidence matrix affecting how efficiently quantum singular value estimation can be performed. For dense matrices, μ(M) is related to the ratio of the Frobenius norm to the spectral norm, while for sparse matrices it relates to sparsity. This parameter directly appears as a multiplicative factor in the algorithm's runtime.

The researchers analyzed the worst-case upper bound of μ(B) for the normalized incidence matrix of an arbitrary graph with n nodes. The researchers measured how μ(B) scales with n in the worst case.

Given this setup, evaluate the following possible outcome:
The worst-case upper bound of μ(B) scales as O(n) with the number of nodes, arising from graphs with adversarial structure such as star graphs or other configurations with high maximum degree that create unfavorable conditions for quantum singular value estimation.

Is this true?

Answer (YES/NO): YES